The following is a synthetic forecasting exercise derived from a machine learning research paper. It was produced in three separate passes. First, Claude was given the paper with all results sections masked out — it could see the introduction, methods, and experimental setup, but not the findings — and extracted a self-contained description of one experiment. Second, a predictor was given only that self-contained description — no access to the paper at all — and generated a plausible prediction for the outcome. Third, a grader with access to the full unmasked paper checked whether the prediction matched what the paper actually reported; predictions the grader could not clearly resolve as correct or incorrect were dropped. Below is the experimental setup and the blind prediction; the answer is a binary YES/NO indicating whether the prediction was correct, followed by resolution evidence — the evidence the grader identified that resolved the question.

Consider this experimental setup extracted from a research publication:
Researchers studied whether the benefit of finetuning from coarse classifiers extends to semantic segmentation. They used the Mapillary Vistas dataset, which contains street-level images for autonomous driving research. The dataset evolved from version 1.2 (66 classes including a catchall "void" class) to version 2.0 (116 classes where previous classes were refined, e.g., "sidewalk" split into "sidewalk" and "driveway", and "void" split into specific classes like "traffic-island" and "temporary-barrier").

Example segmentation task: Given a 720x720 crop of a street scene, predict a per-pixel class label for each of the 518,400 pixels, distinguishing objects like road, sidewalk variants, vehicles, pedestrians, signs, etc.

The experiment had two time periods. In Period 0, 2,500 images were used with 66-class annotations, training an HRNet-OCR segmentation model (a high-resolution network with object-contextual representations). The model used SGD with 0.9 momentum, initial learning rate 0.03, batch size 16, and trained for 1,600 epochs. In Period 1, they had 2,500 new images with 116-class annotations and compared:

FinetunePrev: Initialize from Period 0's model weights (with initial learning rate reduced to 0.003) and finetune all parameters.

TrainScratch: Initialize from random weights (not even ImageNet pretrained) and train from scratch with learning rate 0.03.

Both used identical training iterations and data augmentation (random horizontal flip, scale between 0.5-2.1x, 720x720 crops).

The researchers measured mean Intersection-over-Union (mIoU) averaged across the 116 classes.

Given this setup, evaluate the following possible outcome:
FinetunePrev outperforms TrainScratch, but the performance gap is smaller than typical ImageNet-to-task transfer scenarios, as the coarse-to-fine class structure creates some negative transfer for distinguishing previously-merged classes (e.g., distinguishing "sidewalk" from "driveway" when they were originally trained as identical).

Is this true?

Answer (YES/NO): NO